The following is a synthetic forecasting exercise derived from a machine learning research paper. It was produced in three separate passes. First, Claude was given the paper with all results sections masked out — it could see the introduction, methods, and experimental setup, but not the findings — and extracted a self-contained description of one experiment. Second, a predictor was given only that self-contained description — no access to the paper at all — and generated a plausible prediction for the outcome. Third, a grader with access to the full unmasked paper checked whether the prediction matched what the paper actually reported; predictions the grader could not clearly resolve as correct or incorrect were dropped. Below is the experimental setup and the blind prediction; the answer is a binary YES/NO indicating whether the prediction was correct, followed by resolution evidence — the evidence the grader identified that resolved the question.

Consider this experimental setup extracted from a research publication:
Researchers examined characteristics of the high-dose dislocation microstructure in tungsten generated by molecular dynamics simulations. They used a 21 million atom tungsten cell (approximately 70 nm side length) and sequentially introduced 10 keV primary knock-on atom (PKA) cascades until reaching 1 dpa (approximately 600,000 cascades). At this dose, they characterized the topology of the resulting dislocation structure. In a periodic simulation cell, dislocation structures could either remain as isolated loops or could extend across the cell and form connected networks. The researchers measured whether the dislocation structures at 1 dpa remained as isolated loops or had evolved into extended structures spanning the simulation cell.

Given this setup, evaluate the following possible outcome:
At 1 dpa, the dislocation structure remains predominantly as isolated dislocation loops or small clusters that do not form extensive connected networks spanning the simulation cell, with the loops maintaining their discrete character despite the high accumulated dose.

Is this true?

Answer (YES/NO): NO